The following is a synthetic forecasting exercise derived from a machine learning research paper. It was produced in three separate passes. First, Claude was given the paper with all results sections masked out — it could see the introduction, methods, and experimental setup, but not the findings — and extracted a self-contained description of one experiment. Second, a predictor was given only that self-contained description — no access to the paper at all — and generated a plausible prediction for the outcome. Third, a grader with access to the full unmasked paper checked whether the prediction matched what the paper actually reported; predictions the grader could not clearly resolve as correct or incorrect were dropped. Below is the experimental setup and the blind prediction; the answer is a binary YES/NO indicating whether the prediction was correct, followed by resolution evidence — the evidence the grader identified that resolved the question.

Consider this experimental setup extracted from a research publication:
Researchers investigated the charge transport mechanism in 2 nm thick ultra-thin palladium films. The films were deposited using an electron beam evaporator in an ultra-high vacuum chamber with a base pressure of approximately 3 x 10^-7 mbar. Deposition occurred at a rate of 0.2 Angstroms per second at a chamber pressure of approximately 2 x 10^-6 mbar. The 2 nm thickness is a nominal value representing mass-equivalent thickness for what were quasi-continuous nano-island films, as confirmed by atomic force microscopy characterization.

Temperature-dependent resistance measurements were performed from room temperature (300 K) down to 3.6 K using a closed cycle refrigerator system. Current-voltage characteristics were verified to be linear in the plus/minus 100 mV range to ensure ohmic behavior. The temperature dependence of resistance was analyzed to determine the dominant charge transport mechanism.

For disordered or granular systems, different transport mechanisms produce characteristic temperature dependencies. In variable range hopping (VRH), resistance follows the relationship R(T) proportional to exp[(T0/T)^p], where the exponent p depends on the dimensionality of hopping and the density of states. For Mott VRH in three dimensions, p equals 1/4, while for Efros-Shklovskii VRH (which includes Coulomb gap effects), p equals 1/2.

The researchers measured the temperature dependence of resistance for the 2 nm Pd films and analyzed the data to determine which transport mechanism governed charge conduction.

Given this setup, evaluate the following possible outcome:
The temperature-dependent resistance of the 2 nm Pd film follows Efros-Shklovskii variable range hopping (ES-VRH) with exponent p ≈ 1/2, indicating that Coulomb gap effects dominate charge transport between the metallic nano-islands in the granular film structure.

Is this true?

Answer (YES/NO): NO